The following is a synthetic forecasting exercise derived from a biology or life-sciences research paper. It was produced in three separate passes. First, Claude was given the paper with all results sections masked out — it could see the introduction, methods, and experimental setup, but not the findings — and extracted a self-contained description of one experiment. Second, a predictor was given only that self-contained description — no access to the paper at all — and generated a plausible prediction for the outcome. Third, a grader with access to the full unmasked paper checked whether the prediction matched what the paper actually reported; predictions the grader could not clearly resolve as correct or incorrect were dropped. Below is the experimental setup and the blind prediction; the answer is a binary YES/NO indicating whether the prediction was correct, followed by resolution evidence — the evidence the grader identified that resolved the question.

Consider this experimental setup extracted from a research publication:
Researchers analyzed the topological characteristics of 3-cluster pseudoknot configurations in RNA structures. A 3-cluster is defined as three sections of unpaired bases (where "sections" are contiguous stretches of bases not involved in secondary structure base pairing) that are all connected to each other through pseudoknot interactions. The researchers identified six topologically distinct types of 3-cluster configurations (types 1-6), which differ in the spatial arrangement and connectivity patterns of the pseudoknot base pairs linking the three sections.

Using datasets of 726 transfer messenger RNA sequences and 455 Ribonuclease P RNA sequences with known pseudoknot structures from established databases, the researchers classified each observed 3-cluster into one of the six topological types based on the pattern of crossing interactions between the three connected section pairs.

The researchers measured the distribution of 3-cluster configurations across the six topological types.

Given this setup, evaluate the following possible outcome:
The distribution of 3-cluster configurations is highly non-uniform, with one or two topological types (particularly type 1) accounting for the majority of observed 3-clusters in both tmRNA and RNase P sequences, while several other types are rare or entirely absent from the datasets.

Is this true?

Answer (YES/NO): YES